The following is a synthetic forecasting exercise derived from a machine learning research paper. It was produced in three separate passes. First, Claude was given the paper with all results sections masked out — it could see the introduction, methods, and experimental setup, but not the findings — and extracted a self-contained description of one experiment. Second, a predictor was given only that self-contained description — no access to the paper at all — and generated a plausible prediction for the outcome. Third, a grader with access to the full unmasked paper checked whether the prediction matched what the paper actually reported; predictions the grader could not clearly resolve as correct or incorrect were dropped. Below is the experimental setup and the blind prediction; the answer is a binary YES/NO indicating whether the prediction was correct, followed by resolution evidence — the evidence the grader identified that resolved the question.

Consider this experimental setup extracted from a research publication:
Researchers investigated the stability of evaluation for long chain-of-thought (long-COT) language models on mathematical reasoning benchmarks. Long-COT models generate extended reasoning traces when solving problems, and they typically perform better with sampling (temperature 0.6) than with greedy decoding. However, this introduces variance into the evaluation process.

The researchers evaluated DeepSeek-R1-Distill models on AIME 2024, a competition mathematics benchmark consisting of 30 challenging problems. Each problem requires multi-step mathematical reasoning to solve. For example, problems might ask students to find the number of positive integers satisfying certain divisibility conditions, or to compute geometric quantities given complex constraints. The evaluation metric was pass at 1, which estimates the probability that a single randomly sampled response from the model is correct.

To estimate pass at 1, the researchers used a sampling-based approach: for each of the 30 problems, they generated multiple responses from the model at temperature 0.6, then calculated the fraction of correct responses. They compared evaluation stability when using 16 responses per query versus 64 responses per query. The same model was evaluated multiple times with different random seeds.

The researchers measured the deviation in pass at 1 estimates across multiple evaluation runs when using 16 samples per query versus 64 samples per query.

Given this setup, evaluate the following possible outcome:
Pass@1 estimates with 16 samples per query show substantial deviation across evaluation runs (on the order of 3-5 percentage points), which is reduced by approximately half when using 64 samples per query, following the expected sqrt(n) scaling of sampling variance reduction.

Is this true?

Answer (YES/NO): NO